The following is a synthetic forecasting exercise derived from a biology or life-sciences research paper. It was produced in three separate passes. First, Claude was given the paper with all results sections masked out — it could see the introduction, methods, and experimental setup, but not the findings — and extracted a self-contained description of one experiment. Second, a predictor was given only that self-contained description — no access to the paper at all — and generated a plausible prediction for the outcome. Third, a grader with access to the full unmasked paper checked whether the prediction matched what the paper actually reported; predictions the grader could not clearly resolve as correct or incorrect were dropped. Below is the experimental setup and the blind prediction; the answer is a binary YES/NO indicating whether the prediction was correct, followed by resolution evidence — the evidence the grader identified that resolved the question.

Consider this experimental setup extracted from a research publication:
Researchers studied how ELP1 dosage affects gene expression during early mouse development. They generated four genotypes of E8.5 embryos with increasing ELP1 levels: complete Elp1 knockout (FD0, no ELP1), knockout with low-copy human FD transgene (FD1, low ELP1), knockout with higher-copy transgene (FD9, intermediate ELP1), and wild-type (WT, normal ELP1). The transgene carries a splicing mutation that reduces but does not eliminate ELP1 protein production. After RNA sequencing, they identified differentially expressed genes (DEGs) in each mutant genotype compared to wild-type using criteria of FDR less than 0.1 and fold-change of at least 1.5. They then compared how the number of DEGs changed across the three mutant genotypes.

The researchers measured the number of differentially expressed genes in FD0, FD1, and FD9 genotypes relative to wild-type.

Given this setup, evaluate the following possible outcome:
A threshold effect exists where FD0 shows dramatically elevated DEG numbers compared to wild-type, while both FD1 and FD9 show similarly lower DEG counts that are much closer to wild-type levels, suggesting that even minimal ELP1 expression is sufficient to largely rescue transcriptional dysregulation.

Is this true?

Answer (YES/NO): NO